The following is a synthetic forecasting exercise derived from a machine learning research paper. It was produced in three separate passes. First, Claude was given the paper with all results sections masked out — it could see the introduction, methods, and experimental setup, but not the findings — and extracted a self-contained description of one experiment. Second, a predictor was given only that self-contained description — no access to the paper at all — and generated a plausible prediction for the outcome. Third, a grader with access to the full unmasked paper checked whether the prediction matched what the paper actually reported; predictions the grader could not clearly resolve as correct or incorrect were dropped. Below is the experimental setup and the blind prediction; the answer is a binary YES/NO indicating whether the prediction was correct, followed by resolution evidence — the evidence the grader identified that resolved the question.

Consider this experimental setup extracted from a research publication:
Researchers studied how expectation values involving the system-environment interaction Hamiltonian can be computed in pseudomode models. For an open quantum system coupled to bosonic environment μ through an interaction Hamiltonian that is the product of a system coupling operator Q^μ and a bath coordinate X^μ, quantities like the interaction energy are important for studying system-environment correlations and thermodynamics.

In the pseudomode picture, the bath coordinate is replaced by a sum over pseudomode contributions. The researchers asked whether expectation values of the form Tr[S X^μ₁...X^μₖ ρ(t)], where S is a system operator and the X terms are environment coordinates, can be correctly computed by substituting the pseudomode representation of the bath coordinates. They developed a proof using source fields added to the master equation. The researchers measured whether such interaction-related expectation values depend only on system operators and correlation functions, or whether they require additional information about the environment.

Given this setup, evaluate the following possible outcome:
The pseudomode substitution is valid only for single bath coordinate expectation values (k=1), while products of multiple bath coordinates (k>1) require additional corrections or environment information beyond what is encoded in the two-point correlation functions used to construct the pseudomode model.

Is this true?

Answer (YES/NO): NO